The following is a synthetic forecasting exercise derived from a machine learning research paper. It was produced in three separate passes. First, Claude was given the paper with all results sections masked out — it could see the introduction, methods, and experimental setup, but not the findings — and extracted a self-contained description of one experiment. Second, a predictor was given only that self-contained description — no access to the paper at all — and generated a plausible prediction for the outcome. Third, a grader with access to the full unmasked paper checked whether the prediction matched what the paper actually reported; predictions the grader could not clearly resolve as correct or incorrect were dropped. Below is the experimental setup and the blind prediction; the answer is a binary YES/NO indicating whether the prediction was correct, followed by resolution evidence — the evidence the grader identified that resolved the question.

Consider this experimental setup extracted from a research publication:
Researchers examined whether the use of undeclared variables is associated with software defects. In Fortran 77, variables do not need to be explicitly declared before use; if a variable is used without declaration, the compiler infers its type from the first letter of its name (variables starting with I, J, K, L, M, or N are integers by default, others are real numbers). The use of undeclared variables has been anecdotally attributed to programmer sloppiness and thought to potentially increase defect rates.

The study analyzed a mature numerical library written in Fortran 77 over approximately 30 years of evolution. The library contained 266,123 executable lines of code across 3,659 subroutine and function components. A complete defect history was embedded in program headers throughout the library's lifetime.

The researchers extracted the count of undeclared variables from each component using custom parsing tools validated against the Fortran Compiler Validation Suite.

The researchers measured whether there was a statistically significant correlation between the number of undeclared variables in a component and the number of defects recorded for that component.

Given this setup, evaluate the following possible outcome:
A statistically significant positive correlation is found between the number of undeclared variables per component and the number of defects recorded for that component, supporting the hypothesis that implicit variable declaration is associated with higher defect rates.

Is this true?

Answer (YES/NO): NO